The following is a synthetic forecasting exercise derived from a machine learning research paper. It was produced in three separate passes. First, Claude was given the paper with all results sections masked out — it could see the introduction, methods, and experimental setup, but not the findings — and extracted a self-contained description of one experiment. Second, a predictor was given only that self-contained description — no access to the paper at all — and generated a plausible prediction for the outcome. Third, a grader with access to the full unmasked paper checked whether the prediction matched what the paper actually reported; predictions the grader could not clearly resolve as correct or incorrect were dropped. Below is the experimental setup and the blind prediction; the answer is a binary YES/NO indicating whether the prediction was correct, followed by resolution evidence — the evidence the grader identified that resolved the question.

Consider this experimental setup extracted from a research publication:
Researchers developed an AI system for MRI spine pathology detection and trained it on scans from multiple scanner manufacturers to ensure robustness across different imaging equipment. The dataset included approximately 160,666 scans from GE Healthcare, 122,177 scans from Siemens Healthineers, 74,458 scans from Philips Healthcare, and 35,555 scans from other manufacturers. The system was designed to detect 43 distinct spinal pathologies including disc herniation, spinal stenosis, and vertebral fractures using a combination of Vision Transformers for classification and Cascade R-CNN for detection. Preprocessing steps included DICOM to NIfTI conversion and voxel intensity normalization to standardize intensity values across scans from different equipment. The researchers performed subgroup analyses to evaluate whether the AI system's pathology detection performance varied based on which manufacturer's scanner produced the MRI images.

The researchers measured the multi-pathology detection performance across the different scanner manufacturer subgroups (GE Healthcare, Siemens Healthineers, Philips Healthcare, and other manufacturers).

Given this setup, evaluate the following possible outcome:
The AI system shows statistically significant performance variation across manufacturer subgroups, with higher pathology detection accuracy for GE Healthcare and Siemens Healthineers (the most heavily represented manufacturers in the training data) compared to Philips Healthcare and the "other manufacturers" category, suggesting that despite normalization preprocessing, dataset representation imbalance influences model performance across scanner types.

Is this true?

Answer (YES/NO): NO